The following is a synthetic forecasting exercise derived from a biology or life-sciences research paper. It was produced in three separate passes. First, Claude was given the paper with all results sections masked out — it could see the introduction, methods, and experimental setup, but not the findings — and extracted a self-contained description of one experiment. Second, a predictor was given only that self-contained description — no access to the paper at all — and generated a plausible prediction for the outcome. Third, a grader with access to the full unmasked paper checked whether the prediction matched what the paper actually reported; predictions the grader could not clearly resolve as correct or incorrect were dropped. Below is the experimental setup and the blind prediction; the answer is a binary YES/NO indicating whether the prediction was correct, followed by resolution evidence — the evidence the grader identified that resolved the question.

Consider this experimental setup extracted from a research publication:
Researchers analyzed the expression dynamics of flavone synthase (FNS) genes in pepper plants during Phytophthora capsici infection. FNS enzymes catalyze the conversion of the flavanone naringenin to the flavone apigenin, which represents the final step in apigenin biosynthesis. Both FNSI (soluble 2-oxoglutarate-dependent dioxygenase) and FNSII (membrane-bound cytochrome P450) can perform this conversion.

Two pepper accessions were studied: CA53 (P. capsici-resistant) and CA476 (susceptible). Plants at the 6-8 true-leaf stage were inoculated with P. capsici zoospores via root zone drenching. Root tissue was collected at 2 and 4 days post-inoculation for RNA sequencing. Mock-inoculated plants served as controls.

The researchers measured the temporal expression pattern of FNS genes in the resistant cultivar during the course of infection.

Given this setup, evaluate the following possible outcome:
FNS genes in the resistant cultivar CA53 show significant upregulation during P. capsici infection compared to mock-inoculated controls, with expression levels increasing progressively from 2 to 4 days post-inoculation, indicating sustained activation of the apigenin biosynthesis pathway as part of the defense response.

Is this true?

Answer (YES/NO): NO